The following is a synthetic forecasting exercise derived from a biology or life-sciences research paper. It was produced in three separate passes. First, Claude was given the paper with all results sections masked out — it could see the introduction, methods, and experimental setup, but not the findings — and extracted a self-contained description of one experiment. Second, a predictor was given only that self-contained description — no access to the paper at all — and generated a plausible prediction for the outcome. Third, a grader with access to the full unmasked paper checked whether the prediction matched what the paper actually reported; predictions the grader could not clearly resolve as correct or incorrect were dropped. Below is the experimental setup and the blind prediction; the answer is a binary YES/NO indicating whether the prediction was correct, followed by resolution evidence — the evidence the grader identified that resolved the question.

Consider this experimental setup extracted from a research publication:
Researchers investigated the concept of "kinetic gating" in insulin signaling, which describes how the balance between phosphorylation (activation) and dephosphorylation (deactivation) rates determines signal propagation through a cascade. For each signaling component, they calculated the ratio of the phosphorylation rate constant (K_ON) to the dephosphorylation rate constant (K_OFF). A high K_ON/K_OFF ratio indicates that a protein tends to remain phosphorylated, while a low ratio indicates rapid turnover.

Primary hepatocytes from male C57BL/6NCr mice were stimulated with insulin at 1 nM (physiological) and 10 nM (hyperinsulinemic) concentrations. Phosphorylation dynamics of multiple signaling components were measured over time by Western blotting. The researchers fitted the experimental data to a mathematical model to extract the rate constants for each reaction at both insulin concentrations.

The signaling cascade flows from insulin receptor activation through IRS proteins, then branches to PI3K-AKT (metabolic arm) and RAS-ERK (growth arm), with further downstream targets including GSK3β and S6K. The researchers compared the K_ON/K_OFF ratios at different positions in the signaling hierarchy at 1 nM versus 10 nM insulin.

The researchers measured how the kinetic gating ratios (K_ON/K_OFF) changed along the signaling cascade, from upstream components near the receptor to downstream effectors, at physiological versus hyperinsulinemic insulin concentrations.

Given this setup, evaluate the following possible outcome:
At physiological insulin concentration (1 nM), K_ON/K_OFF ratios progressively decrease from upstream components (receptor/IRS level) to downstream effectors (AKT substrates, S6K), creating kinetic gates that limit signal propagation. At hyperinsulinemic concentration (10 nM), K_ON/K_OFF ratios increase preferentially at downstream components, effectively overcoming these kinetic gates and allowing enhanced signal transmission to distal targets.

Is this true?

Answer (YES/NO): NO